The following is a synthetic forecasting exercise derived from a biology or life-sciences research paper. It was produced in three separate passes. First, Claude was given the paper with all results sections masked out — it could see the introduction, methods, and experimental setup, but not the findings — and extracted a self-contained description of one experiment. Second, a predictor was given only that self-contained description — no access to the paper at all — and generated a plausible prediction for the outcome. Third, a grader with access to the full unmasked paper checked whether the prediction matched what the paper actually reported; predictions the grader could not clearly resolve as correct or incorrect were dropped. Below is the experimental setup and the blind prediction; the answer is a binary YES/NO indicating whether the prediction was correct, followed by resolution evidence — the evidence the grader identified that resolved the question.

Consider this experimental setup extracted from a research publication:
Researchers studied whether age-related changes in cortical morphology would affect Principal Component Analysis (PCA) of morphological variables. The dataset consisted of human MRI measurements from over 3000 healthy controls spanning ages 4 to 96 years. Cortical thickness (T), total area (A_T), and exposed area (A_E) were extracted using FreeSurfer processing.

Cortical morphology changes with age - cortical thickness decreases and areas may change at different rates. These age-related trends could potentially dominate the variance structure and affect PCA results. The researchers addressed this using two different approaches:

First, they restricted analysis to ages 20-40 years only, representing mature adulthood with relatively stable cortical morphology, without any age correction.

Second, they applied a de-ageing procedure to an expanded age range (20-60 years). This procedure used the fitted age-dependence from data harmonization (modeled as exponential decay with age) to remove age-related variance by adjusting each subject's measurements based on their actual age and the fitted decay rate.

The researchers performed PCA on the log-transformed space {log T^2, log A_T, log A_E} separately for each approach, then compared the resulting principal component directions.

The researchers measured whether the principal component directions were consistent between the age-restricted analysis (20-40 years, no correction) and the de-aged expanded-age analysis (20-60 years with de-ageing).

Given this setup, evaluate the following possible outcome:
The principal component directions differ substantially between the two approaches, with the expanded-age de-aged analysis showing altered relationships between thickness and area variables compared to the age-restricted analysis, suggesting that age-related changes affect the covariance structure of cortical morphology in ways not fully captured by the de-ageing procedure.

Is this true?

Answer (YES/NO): NO